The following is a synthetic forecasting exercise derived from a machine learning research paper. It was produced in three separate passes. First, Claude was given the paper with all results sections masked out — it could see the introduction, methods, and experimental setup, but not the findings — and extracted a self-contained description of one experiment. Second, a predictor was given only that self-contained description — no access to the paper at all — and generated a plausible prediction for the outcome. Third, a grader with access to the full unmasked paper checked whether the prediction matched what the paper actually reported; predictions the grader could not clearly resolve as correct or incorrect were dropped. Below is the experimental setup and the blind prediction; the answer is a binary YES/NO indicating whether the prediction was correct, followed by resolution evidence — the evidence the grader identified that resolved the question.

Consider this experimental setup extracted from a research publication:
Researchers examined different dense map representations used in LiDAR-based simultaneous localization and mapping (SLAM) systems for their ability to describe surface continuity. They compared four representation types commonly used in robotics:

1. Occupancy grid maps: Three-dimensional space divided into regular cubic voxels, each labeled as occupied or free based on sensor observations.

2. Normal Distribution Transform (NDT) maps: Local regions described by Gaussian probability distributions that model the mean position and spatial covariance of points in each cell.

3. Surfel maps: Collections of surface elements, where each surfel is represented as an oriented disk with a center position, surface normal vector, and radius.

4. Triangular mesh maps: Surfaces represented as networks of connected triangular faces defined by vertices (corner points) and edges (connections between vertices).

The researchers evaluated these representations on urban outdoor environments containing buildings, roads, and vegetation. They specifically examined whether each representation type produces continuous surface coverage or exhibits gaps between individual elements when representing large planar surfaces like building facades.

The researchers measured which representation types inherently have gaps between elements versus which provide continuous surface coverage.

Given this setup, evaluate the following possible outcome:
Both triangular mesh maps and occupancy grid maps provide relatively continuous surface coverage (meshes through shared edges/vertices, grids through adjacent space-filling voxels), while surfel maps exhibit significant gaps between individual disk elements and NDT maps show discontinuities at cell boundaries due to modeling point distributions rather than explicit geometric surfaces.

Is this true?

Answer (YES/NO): NO